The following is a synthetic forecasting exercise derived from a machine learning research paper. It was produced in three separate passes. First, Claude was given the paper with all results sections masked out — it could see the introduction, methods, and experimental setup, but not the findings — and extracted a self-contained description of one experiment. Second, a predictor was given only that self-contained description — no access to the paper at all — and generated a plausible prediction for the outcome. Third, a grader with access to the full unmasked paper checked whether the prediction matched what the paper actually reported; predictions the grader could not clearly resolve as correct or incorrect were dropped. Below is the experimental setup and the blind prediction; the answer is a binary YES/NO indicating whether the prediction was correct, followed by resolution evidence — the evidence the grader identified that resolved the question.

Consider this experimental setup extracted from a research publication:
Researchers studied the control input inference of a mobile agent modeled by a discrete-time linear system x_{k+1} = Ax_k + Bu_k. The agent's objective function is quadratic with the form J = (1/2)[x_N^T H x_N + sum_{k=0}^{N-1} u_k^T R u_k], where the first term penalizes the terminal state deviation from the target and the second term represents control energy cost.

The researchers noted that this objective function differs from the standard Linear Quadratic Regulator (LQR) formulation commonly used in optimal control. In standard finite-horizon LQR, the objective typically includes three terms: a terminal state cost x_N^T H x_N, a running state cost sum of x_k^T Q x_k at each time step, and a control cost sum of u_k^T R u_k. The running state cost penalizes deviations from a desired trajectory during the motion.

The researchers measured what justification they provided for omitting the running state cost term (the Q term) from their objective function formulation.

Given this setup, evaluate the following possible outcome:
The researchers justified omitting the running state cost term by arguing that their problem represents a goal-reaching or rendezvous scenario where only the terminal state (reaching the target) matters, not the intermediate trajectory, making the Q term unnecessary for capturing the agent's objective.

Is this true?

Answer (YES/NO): YES